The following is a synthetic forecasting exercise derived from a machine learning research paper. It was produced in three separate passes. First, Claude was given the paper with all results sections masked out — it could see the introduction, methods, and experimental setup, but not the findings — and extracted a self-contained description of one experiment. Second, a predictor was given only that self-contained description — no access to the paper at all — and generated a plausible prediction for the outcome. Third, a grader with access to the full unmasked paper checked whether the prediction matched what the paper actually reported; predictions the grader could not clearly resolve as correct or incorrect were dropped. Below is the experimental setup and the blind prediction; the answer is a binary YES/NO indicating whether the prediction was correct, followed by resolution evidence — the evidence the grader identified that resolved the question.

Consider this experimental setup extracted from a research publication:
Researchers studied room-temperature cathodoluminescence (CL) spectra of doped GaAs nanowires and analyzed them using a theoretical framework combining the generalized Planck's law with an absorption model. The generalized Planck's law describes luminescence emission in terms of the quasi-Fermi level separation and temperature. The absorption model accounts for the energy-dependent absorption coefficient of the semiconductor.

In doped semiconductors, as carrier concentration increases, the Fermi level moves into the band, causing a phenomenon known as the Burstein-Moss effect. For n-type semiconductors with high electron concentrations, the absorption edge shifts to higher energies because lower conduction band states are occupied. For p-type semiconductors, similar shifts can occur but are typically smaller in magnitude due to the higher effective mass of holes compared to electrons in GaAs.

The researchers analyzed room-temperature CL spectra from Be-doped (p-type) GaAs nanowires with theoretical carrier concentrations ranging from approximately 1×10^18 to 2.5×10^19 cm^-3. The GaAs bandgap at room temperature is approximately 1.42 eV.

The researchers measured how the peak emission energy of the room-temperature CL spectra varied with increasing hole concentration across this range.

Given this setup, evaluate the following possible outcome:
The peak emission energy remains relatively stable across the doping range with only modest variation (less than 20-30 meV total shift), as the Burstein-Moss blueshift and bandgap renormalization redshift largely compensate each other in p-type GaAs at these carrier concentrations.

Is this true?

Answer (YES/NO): NO